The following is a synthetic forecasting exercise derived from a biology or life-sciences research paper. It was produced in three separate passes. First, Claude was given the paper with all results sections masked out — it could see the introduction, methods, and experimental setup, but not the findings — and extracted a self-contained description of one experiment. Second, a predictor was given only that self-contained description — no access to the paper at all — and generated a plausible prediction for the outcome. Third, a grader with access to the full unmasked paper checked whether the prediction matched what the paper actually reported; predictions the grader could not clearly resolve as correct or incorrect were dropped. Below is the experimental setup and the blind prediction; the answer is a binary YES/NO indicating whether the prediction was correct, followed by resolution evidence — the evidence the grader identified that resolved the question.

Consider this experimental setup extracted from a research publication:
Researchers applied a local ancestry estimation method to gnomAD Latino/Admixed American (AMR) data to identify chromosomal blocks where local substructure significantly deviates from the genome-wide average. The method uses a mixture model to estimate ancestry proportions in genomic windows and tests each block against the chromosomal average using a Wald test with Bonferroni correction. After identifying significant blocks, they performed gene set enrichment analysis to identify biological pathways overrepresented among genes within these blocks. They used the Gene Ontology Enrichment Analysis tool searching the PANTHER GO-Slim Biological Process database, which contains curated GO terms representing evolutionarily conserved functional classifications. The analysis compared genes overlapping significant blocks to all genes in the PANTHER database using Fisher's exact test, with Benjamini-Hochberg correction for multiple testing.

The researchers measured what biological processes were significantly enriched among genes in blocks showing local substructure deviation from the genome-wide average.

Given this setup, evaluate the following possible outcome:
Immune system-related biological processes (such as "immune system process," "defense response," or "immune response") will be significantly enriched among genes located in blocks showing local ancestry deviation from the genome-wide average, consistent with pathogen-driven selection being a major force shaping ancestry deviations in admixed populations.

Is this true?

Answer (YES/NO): YES